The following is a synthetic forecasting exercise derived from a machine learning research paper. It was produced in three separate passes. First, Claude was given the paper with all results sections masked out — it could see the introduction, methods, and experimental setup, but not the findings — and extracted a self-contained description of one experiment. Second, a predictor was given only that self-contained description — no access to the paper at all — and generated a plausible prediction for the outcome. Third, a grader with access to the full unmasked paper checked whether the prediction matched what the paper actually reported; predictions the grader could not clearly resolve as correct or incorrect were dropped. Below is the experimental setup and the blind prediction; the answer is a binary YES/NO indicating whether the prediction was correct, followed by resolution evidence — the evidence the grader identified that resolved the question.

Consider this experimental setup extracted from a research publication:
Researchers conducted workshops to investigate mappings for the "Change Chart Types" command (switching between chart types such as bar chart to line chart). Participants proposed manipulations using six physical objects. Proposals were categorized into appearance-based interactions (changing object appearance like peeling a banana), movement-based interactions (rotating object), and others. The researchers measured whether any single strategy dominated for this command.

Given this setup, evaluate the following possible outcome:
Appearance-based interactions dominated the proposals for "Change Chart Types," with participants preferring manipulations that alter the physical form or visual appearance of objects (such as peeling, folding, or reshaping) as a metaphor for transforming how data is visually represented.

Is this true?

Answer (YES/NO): NO